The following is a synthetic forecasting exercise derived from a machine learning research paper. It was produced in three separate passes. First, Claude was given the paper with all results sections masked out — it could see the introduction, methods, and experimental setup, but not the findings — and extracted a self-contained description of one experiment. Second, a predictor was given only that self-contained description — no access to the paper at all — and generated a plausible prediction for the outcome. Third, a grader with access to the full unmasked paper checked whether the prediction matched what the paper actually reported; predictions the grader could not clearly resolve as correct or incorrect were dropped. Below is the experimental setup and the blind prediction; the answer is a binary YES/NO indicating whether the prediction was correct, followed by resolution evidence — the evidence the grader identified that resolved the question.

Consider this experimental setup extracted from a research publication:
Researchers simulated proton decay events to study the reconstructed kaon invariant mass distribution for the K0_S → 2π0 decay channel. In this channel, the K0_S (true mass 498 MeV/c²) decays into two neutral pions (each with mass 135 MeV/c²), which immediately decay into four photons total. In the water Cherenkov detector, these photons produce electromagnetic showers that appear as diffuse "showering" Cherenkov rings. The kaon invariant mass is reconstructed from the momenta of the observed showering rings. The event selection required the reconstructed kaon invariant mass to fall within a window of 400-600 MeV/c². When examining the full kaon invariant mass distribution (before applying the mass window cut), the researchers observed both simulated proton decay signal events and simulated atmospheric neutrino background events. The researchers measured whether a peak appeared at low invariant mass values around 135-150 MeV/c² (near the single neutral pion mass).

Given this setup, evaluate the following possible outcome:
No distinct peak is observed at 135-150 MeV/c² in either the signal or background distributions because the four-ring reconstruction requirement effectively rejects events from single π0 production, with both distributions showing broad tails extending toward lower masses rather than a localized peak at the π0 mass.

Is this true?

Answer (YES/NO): NO